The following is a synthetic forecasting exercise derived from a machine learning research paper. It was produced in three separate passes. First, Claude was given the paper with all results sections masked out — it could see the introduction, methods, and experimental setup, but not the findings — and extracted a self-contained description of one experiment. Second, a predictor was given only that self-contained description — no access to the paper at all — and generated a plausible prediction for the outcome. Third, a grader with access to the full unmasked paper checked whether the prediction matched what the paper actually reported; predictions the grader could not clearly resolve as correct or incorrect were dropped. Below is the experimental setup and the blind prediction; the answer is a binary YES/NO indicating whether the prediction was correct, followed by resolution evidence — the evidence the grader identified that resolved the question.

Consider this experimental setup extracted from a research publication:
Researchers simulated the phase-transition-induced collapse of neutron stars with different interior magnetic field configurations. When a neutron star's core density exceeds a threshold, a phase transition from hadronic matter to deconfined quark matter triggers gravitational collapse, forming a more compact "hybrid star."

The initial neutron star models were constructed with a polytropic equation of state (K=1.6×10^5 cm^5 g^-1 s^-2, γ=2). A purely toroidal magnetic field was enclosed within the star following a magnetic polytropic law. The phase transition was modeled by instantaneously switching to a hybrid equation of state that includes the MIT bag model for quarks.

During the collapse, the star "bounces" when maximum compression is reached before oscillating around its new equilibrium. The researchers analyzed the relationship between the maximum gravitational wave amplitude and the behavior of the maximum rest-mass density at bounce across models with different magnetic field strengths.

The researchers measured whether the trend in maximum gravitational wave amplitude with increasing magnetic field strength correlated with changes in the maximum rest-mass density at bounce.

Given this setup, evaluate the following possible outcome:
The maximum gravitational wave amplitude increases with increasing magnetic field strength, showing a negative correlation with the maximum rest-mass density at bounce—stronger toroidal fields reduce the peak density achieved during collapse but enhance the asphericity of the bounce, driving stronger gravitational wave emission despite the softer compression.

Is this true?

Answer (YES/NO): NO